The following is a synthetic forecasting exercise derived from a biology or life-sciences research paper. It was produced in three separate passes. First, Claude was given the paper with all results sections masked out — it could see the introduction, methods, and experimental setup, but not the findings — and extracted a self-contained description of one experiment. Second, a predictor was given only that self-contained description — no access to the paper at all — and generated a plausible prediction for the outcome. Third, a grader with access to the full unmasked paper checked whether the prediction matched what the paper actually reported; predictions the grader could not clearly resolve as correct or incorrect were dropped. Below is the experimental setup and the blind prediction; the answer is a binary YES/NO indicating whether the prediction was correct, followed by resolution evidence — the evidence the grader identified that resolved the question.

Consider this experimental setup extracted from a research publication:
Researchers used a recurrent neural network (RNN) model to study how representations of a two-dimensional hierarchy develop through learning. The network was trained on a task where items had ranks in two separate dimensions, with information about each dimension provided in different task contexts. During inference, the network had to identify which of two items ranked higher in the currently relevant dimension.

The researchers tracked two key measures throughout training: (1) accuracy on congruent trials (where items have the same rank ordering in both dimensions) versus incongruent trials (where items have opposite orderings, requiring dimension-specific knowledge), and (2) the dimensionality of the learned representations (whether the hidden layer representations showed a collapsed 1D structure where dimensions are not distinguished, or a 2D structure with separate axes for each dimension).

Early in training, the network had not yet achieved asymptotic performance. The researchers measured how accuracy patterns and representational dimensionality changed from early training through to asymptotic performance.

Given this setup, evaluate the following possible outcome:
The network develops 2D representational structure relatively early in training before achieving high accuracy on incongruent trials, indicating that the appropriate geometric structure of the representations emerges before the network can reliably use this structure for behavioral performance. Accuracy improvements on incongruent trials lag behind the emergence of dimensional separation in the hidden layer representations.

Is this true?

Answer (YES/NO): YES